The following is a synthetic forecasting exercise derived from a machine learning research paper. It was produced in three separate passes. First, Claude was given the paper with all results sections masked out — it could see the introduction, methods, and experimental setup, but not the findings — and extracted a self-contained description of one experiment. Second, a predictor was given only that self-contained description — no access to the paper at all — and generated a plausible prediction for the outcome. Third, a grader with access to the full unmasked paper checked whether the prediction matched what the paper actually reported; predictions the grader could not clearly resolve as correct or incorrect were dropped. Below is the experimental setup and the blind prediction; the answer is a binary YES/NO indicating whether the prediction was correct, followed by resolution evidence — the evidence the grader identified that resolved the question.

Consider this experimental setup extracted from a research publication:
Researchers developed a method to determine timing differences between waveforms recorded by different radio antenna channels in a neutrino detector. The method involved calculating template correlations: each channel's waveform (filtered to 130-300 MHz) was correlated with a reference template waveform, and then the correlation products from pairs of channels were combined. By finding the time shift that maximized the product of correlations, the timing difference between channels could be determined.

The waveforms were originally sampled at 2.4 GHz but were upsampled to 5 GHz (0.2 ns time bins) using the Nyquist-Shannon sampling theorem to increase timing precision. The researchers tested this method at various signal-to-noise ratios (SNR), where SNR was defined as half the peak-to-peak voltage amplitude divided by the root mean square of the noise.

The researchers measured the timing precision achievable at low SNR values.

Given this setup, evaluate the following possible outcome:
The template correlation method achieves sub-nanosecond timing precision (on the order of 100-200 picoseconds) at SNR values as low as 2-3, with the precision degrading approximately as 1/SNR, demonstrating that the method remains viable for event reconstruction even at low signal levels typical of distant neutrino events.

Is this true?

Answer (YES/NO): NO